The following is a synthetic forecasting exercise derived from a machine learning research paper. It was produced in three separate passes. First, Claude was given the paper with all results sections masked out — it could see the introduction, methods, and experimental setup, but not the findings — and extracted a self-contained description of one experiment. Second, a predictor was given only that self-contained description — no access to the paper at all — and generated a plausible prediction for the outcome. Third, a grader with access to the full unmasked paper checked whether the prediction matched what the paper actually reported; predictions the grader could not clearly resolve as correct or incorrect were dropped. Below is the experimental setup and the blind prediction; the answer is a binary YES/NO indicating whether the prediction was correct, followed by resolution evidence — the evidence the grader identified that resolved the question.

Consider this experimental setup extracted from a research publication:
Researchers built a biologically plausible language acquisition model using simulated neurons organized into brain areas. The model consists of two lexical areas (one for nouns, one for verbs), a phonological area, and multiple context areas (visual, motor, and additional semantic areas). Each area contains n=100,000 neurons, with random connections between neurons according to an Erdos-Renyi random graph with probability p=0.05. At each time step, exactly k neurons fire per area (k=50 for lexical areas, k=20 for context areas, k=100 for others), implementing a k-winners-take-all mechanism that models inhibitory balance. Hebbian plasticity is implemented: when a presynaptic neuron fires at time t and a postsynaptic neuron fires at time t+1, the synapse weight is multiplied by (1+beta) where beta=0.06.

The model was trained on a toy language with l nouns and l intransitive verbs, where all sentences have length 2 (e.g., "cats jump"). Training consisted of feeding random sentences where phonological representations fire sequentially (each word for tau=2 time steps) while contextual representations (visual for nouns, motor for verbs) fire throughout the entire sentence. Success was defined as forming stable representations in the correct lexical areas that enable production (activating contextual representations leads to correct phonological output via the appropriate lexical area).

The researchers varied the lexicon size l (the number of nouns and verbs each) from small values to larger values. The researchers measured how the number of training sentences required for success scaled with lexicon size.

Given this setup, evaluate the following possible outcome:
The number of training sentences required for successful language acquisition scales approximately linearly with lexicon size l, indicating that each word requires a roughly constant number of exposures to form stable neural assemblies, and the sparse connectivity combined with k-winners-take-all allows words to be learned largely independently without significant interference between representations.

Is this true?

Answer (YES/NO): YES